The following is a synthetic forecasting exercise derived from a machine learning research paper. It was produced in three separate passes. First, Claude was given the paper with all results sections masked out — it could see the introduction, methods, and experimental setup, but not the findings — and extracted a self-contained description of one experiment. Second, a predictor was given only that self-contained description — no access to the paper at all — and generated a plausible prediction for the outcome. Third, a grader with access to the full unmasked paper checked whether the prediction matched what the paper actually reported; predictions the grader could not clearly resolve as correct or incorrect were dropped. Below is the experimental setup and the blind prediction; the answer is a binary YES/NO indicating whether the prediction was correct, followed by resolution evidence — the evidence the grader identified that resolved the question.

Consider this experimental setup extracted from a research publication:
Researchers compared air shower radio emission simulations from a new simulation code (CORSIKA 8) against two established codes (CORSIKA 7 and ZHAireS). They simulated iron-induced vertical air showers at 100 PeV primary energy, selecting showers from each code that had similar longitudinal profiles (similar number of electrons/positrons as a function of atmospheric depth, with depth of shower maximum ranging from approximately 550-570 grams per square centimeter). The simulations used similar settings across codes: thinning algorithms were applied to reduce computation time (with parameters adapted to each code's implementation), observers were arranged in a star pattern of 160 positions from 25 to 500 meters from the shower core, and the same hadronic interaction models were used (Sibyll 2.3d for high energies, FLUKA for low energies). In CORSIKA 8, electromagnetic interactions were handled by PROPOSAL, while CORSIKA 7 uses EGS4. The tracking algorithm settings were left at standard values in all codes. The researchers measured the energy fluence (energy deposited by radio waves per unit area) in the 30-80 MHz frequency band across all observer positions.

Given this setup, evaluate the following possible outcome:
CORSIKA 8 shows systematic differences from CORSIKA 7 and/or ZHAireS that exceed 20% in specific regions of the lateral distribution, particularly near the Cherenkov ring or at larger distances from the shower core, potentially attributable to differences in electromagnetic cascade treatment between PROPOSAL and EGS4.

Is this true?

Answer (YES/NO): NO